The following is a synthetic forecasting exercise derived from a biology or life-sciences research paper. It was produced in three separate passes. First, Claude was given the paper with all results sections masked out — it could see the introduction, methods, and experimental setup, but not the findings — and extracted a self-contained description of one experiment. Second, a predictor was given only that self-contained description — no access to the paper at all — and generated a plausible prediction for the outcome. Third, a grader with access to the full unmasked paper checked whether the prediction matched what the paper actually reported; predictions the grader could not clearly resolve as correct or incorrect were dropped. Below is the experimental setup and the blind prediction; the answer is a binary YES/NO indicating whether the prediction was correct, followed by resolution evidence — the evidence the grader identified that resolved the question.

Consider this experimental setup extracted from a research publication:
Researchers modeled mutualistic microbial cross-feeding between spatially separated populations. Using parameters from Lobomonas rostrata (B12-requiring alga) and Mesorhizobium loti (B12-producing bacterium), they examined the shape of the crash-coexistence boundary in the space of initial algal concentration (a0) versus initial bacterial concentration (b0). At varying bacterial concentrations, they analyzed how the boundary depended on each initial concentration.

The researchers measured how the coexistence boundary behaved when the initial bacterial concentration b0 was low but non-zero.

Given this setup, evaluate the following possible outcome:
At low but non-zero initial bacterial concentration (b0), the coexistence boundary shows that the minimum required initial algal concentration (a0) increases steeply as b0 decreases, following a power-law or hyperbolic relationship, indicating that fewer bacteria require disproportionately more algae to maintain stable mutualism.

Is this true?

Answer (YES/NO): NO